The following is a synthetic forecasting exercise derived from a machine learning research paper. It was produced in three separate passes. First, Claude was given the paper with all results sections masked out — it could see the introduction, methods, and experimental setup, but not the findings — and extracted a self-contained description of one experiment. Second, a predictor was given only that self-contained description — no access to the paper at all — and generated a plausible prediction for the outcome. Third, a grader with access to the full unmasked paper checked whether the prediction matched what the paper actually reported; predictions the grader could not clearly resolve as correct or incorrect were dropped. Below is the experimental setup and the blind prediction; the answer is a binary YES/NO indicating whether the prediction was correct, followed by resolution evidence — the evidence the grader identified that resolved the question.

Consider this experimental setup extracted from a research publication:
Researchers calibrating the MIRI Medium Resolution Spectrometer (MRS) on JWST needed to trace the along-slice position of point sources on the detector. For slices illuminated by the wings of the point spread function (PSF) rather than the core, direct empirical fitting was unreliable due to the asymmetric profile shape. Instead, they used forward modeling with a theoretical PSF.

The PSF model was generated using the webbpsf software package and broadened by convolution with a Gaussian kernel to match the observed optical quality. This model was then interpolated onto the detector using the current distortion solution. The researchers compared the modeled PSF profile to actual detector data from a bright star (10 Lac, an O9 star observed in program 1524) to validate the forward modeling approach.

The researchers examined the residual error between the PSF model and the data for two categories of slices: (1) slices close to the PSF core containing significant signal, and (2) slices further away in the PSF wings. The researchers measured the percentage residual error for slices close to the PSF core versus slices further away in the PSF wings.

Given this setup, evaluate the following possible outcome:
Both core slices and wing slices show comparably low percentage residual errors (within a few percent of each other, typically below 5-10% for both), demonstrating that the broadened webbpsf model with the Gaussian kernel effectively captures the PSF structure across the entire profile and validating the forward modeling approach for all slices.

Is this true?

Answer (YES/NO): NO